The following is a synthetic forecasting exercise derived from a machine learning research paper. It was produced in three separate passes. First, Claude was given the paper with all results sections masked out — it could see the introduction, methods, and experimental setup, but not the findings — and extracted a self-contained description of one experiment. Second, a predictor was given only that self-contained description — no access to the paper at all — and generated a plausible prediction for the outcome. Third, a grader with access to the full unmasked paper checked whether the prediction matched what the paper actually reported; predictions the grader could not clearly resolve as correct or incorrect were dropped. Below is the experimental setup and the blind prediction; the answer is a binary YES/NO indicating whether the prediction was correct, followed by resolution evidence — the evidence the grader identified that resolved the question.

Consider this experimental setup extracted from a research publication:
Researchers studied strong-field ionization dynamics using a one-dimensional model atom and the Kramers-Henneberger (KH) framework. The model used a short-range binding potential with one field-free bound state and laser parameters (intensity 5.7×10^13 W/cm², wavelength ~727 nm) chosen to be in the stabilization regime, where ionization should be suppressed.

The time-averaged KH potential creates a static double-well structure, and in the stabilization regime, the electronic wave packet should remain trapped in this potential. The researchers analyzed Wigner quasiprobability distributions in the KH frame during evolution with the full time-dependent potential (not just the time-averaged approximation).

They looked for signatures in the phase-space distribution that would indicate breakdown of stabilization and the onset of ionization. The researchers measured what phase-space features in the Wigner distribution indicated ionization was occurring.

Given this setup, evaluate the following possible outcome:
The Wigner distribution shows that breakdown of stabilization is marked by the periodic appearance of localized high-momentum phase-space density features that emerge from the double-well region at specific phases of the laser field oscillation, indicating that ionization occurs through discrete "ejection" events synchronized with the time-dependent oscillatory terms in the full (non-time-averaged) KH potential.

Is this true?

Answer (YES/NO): NO